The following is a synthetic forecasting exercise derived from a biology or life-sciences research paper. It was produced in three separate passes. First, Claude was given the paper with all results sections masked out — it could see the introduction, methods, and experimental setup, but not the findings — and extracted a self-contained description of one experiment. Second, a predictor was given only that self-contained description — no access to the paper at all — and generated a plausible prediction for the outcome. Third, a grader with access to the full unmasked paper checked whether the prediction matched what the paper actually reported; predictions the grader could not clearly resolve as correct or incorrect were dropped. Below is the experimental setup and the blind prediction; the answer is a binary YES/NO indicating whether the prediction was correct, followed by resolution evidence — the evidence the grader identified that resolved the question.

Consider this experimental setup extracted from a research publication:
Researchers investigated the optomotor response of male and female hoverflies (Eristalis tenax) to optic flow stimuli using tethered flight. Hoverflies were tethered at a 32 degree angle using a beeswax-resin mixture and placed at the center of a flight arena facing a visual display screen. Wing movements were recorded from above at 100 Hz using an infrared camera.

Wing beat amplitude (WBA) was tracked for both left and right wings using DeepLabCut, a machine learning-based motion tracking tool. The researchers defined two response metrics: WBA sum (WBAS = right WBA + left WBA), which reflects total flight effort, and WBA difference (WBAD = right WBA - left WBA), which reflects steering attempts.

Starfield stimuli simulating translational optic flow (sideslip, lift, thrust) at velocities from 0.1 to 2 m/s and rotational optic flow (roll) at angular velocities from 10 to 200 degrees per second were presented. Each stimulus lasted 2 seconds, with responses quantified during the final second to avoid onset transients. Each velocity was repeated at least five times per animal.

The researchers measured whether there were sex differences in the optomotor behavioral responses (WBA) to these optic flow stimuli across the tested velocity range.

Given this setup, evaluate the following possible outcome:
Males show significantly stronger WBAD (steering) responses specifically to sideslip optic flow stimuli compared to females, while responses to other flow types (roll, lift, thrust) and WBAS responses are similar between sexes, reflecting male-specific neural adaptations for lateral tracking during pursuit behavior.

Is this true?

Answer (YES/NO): NO